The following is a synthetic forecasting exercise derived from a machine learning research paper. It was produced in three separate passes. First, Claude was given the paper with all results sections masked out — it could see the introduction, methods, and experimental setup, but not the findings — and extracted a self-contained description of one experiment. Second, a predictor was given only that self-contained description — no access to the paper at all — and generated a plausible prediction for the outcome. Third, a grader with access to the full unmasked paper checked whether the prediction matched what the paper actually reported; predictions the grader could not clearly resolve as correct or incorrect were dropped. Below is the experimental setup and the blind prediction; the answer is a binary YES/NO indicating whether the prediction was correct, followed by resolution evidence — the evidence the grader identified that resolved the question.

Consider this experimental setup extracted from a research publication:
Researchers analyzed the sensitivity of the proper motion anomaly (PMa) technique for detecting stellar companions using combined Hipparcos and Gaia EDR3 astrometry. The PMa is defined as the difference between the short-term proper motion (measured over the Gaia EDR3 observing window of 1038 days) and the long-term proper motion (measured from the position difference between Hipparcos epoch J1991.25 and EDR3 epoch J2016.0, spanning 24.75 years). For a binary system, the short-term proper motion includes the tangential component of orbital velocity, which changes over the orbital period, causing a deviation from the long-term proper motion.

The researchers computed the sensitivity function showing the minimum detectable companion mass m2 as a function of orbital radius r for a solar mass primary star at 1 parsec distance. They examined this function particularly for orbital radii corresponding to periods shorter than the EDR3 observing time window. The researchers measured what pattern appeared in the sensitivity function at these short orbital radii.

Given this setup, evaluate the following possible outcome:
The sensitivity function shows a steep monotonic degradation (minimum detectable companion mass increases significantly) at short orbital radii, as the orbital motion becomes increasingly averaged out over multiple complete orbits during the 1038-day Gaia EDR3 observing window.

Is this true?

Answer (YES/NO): NO